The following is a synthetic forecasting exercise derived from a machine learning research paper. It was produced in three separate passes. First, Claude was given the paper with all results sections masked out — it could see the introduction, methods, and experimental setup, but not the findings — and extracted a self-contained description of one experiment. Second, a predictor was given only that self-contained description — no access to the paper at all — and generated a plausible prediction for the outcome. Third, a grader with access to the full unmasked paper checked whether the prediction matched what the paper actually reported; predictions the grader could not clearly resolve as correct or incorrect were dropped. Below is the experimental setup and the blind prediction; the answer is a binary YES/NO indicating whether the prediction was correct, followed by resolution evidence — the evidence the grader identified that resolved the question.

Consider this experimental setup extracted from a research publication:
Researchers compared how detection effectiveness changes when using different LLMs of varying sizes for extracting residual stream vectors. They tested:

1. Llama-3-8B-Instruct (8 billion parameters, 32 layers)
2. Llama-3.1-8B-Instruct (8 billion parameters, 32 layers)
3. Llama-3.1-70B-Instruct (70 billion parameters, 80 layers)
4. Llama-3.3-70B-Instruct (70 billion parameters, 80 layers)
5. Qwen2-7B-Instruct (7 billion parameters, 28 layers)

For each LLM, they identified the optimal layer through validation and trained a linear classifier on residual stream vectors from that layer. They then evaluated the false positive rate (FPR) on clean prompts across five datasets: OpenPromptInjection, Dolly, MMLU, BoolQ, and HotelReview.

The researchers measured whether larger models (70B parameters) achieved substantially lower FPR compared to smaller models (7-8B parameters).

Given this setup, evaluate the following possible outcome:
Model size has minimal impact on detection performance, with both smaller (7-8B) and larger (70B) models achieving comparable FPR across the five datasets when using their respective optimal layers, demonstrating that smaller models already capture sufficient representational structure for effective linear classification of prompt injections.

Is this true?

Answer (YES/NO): YES